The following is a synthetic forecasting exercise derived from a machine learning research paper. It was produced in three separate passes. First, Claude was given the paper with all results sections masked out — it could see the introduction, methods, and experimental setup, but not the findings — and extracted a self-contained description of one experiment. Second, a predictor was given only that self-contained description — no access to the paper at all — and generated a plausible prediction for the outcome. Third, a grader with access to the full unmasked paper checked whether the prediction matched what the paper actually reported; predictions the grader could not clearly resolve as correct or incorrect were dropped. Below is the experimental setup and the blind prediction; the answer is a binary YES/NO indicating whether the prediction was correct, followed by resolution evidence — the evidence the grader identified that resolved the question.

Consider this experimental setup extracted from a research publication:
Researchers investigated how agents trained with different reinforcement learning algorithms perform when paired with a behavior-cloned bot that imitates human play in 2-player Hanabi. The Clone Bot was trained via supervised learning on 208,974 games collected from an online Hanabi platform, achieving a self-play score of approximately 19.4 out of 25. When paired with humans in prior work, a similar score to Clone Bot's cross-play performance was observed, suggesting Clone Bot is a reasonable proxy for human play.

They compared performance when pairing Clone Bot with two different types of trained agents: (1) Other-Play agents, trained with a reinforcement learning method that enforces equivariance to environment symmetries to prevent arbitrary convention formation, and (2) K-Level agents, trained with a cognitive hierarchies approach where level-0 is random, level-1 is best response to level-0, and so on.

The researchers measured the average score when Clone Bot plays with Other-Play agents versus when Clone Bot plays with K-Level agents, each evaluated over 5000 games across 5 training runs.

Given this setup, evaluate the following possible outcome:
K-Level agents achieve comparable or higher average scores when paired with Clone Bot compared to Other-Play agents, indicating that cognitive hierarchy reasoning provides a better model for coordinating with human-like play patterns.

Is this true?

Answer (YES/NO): YES